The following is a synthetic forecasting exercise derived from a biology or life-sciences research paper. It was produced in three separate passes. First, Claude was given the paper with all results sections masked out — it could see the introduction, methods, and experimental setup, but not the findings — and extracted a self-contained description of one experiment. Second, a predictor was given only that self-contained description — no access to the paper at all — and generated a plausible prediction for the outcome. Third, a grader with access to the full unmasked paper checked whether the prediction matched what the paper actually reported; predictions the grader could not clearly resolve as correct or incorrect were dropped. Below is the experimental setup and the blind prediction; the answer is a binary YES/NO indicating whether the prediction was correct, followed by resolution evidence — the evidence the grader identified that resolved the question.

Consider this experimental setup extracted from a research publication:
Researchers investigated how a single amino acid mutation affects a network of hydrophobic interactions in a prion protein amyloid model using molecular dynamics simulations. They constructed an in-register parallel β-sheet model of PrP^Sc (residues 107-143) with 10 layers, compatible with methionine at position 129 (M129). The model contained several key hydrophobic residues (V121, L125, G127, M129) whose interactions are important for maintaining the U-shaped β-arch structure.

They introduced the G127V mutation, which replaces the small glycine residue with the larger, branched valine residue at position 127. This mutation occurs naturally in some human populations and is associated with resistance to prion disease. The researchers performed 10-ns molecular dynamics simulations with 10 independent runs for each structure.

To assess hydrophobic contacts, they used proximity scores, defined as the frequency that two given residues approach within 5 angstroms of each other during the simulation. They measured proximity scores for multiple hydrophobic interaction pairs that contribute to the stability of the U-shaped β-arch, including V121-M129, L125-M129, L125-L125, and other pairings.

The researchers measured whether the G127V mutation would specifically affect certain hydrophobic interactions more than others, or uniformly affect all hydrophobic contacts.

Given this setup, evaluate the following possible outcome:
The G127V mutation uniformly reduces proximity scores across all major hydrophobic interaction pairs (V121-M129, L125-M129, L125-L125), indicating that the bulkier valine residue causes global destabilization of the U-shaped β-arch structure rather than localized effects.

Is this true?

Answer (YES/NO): NO